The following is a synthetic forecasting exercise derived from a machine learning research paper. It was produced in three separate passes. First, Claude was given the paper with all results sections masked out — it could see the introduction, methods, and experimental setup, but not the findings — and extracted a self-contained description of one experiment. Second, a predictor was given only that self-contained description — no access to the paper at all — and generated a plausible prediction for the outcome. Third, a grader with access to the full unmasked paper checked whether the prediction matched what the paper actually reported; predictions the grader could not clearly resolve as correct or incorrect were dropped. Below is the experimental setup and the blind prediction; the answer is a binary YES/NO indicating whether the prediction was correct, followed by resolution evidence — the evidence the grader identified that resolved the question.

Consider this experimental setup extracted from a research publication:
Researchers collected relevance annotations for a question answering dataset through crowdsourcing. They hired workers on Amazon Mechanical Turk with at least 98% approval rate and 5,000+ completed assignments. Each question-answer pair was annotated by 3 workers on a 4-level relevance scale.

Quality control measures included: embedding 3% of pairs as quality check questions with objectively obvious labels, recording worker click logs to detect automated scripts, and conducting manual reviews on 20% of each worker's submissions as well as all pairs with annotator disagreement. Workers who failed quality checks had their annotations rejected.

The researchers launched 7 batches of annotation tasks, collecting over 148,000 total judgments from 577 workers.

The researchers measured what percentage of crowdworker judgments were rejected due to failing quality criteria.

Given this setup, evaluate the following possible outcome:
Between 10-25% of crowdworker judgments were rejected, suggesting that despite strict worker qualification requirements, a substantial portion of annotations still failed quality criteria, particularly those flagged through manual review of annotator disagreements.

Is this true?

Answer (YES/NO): YES